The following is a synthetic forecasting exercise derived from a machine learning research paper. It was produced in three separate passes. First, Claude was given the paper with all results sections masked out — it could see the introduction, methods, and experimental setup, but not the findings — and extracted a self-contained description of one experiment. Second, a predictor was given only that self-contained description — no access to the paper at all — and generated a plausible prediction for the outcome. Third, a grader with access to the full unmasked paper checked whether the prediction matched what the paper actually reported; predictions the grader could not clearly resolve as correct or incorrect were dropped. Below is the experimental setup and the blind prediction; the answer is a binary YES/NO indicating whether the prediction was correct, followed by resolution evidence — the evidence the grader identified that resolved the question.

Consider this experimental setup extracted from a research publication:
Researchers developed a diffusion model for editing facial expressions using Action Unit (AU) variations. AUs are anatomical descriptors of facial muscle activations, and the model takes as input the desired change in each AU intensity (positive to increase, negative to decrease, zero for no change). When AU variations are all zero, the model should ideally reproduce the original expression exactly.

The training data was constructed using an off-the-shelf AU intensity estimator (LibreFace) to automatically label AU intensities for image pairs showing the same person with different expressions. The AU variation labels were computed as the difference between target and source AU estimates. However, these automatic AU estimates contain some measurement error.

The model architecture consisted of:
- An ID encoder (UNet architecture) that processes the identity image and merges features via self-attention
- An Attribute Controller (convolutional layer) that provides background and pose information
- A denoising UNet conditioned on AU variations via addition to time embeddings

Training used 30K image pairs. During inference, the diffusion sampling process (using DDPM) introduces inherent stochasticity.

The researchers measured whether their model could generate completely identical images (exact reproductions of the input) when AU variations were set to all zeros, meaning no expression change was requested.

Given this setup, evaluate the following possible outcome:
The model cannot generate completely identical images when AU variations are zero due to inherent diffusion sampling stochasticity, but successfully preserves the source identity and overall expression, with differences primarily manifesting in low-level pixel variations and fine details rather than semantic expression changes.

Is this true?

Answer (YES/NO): NO